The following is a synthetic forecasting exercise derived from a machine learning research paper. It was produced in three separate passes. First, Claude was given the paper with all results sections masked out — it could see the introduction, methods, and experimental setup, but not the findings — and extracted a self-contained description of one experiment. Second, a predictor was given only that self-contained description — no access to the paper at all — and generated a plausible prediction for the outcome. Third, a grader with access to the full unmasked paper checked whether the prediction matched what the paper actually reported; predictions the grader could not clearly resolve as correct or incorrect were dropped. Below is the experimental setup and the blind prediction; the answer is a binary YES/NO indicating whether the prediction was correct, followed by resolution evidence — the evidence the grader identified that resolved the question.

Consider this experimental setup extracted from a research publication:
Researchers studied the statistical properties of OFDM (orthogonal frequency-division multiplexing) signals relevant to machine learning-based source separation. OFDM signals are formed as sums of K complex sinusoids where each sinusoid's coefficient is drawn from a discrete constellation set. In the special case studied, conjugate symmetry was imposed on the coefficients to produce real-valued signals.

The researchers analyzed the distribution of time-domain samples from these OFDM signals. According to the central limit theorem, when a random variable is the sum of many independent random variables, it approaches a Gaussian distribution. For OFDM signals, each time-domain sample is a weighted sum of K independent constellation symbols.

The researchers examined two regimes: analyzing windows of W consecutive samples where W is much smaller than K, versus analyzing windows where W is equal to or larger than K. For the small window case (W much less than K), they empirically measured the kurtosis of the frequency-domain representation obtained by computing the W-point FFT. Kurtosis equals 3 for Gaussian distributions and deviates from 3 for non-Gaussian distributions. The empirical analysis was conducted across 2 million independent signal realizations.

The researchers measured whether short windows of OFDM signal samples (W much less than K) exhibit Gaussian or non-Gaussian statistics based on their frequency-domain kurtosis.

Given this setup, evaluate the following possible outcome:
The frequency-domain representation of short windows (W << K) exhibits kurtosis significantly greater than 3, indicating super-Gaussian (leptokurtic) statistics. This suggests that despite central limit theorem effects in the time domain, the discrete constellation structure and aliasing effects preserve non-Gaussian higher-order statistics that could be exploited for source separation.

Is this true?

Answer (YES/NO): NO